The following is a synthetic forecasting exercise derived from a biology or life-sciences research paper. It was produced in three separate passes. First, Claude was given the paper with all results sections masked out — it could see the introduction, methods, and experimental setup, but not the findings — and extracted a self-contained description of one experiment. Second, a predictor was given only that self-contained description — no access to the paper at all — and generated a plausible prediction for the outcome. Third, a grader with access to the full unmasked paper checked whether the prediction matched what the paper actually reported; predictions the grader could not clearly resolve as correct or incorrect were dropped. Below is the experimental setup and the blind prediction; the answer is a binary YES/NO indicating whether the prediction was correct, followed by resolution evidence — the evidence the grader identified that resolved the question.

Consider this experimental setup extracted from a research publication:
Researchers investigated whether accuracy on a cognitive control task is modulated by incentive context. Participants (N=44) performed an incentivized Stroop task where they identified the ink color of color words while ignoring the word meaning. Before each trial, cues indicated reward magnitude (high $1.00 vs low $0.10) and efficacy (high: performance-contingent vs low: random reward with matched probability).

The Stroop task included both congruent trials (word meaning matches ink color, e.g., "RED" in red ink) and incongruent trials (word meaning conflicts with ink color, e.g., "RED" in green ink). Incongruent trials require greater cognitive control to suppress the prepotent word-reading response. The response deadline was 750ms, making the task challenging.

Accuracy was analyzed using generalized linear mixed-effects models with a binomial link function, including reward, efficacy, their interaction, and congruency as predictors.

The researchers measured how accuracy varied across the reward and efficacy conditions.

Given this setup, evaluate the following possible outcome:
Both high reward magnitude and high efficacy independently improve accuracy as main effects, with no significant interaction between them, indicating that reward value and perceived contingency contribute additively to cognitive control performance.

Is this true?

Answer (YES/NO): NO